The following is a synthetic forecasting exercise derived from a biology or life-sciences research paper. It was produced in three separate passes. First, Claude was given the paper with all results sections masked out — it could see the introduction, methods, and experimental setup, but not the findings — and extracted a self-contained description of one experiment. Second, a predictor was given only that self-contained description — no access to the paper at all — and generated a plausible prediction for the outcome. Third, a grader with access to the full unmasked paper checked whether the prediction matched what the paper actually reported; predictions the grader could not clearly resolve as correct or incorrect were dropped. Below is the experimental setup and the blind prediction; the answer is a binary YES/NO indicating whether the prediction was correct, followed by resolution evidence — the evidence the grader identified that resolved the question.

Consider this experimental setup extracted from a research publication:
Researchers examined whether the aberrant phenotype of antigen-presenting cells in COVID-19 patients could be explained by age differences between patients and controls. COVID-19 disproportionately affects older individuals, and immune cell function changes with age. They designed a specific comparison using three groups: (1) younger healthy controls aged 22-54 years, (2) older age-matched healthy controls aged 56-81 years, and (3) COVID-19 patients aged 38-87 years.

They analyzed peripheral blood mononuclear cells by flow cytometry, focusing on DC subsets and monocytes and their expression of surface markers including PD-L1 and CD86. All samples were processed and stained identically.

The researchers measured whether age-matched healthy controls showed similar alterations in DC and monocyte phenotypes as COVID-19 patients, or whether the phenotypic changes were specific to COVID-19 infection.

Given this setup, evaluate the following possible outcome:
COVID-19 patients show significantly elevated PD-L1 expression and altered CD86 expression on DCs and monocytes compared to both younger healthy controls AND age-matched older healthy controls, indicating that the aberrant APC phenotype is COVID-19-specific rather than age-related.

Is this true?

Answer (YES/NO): YES